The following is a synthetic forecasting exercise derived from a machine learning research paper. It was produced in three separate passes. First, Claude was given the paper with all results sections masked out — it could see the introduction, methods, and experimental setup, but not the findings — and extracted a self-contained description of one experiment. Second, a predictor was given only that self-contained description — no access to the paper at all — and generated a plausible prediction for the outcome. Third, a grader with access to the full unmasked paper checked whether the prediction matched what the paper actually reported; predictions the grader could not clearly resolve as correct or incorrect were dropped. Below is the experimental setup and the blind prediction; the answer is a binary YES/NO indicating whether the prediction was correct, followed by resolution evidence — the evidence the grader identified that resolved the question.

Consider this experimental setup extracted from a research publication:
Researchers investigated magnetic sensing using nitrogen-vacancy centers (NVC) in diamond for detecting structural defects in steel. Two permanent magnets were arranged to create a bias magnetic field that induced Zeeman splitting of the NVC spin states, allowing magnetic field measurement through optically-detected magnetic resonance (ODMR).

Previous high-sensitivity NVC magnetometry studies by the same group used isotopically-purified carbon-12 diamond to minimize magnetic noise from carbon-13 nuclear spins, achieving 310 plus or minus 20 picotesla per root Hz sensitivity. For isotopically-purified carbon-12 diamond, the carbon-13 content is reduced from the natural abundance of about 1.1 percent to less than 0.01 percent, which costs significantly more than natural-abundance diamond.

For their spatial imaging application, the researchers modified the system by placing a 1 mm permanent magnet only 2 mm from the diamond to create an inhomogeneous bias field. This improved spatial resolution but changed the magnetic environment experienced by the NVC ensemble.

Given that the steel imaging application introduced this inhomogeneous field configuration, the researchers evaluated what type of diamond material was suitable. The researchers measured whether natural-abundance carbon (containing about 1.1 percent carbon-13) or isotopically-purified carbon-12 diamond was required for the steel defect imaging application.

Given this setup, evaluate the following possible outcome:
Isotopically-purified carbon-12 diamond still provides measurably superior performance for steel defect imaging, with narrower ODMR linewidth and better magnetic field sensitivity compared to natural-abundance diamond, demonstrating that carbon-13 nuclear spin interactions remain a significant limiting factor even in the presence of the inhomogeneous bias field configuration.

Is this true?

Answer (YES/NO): NO